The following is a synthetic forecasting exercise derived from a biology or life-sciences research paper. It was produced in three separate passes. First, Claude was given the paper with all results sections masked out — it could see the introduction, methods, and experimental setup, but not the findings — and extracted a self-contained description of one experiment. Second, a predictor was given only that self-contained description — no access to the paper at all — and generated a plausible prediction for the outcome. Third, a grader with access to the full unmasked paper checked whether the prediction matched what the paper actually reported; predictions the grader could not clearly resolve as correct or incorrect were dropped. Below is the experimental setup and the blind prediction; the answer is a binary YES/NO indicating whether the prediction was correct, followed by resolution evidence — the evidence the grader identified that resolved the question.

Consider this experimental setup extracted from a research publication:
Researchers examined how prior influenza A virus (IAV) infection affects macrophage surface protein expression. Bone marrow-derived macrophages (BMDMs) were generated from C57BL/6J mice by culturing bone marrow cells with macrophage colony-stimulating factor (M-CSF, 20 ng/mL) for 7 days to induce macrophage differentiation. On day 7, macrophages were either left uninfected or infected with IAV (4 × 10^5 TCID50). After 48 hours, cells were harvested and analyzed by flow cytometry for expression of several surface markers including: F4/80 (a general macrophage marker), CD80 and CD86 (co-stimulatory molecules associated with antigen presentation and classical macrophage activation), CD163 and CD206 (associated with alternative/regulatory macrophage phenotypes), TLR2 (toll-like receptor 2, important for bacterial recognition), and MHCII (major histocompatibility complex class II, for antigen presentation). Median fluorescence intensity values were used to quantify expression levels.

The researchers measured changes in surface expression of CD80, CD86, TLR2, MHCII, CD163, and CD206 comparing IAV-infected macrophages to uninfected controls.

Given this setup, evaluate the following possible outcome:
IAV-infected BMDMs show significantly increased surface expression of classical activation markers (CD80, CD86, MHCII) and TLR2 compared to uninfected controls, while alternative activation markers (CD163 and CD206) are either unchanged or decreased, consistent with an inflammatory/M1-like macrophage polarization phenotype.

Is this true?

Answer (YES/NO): NO